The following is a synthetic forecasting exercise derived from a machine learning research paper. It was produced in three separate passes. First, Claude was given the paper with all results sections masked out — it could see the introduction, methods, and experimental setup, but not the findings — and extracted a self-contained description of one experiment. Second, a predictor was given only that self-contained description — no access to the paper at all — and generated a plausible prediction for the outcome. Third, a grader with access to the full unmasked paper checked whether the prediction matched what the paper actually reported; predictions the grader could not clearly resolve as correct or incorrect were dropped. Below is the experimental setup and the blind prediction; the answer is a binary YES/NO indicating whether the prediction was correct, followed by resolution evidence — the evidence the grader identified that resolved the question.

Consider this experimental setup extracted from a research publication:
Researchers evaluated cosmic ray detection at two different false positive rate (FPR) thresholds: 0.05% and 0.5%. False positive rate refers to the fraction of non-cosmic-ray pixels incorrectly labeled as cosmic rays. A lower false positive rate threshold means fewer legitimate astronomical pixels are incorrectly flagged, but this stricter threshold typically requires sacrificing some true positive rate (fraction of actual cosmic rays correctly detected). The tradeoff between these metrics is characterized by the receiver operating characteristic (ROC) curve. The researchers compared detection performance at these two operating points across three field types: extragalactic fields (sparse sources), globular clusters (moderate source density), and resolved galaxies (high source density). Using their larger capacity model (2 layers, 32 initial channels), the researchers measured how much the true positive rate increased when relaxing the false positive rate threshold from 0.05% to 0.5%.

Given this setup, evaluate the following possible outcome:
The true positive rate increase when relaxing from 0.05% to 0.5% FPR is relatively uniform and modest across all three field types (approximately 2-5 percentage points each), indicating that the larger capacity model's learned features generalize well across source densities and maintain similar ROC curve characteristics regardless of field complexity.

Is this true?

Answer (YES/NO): NO